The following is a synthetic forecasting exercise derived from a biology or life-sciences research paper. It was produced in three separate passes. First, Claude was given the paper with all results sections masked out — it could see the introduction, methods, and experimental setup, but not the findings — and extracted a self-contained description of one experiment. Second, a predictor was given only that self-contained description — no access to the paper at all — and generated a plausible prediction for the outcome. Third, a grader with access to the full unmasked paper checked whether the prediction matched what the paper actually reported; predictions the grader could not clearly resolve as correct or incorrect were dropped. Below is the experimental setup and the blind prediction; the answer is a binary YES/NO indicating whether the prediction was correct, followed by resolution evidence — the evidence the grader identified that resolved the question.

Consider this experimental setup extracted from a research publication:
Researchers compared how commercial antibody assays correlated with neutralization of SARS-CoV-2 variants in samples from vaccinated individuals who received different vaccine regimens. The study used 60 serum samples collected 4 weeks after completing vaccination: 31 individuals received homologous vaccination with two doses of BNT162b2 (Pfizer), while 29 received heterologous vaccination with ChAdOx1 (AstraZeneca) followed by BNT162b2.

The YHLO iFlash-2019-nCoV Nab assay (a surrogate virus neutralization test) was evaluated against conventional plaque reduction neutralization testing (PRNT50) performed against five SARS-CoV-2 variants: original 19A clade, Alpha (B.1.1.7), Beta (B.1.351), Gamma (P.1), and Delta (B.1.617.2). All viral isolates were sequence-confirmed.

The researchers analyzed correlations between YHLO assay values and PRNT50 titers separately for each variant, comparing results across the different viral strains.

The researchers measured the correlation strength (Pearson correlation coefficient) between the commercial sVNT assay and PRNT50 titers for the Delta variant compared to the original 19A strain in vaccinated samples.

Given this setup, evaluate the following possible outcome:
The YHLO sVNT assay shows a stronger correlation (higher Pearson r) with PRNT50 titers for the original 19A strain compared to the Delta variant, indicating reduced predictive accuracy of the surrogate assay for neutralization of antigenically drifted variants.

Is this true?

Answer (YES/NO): NO